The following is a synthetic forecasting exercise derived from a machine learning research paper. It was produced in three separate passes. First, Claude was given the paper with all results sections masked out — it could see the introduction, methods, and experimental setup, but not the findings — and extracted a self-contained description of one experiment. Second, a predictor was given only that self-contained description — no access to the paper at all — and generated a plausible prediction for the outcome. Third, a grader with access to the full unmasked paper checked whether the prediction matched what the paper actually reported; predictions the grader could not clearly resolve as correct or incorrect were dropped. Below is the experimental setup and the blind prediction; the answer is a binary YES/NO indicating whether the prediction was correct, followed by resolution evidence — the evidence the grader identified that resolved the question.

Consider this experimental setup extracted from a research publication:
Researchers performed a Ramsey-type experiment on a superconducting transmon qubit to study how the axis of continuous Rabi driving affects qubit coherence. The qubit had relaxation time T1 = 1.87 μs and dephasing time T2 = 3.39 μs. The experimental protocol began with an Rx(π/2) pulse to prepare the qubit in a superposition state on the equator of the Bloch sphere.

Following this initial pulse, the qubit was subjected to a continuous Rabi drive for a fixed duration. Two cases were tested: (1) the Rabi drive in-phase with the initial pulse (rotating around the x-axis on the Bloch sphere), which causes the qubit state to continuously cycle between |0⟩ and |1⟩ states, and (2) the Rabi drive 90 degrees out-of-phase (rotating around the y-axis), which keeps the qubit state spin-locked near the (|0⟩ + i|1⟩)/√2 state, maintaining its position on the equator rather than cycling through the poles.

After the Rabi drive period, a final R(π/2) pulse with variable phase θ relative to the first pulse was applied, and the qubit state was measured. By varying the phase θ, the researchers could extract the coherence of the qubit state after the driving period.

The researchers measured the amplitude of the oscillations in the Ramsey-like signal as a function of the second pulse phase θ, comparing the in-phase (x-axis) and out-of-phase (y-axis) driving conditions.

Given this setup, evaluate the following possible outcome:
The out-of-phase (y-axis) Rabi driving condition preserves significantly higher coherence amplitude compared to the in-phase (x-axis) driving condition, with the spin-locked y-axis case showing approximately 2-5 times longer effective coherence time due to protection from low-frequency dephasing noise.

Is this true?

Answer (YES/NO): NO